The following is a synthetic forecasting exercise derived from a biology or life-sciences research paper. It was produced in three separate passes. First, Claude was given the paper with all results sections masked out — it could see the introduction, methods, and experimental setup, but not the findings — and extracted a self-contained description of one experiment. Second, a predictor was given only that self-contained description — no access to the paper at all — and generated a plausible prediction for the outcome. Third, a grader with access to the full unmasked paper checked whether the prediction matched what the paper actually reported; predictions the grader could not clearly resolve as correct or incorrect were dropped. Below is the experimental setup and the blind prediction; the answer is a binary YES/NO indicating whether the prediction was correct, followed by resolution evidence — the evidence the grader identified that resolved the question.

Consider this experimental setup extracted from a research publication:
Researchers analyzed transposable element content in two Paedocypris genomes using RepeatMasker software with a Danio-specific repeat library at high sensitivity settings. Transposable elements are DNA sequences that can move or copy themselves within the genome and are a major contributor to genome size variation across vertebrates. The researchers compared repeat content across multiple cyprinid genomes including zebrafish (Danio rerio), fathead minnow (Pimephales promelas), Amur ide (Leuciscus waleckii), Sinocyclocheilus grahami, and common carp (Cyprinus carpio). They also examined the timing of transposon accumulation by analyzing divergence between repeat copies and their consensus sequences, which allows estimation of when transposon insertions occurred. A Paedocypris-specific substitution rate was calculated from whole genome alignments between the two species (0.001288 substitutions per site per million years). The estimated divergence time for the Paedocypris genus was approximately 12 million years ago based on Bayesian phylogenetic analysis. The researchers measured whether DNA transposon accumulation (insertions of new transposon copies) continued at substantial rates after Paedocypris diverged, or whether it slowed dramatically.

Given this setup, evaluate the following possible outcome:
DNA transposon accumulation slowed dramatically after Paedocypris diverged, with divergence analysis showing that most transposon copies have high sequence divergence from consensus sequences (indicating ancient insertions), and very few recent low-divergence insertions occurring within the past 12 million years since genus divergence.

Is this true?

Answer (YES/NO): YES